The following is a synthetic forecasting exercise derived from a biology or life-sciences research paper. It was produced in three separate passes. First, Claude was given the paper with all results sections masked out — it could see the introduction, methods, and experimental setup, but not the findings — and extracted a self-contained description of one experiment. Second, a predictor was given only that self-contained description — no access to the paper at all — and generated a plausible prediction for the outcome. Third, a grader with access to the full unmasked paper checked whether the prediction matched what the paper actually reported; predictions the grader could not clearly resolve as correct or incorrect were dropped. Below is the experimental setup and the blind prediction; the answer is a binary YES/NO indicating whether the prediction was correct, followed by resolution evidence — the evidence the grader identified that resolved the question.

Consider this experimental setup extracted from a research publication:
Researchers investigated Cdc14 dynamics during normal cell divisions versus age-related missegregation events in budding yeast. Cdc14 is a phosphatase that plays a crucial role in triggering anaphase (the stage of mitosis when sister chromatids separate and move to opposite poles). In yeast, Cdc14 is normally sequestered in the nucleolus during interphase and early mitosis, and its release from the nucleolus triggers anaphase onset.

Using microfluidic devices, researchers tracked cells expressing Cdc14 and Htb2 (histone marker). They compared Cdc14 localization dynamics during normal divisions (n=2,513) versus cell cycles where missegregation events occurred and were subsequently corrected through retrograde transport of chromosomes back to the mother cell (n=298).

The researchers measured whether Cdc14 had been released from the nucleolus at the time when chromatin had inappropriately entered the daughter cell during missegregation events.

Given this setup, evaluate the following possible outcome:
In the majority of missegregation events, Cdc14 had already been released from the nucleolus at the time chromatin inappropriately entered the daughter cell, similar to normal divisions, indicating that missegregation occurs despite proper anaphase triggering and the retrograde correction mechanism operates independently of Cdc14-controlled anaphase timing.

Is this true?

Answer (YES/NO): NO